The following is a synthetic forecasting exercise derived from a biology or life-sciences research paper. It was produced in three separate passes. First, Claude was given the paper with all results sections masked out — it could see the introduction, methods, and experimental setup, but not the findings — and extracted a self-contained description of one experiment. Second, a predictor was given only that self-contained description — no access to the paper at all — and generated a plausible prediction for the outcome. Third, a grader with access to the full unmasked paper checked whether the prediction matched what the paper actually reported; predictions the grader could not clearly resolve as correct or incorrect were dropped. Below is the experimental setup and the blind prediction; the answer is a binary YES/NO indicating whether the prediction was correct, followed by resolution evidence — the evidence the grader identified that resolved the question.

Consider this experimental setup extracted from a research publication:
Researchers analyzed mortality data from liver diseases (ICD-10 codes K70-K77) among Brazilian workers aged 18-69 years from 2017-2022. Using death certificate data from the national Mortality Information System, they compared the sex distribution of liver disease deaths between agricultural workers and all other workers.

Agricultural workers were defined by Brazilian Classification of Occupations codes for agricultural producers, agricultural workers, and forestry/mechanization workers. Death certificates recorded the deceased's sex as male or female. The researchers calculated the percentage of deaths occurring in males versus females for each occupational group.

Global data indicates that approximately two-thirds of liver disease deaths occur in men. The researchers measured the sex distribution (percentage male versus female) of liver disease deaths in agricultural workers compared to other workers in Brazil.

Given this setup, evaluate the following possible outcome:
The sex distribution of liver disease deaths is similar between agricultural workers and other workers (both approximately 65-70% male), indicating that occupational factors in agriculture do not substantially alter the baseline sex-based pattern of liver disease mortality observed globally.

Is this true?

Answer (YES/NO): NO